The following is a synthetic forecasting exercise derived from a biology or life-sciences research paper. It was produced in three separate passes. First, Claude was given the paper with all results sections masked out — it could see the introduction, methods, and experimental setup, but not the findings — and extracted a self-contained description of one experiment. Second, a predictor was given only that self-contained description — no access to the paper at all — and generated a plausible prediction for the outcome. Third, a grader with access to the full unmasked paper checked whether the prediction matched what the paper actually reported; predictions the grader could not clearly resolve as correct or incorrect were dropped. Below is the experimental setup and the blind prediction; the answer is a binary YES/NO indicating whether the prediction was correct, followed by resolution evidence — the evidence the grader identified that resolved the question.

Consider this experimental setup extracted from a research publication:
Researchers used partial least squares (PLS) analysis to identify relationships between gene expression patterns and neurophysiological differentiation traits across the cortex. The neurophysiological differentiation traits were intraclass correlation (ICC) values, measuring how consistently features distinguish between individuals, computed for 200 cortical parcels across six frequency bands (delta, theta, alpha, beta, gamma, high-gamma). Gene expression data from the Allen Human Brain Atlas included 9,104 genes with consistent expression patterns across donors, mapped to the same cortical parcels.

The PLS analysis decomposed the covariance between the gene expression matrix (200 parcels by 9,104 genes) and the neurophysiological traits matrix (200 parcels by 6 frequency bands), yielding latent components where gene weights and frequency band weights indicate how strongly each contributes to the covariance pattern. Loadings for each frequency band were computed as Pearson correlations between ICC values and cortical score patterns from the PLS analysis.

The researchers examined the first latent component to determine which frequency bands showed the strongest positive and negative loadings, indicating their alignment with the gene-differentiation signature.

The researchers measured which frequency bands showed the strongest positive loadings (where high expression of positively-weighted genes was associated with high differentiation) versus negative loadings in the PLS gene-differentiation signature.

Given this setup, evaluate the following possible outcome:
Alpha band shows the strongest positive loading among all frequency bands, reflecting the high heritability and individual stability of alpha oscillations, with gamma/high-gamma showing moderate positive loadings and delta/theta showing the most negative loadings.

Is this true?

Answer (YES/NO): NO